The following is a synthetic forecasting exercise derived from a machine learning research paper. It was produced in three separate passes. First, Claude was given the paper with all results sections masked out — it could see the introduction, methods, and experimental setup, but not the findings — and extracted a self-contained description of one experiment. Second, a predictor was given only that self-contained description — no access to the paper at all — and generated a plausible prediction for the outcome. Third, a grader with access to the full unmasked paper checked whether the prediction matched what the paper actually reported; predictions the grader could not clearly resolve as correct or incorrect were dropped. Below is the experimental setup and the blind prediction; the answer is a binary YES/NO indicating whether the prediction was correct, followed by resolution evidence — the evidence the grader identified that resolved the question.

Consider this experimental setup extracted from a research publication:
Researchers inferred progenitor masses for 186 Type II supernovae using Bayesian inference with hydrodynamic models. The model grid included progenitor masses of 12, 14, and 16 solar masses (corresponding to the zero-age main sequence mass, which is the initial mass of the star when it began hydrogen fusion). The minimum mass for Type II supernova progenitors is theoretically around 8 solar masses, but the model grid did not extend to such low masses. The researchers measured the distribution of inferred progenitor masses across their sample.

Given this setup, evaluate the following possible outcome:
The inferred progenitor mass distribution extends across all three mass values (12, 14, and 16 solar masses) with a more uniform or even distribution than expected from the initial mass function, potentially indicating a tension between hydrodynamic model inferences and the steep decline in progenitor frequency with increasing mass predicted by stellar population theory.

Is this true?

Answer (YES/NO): NO